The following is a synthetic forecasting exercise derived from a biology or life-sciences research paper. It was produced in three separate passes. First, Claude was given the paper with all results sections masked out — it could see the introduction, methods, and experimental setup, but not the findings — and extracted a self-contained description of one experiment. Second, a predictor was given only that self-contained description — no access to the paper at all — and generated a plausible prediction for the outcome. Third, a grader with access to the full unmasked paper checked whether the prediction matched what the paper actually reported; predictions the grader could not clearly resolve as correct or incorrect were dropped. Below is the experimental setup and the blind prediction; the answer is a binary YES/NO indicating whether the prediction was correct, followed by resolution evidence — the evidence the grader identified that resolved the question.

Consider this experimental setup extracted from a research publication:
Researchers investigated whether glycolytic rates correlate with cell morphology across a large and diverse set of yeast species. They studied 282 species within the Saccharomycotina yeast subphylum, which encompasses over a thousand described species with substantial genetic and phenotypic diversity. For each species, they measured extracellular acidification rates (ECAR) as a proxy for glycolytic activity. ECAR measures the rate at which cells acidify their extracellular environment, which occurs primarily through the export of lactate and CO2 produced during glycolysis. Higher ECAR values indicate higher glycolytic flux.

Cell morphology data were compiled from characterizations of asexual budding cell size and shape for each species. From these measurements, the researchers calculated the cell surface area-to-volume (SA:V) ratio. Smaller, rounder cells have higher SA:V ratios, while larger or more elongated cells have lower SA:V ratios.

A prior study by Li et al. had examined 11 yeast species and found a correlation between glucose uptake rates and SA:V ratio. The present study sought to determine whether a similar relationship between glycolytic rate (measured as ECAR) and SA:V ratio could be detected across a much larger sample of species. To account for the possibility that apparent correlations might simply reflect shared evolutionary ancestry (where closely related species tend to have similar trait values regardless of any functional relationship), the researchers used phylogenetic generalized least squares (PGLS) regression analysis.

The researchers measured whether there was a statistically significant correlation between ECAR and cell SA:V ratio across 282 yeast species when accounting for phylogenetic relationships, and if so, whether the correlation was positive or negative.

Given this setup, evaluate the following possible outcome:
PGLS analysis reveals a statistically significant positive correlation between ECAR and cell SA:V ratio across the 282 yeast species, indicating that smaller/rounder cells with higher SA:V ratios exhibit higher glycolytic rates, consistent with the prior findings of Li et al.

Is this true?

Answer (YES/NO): NO